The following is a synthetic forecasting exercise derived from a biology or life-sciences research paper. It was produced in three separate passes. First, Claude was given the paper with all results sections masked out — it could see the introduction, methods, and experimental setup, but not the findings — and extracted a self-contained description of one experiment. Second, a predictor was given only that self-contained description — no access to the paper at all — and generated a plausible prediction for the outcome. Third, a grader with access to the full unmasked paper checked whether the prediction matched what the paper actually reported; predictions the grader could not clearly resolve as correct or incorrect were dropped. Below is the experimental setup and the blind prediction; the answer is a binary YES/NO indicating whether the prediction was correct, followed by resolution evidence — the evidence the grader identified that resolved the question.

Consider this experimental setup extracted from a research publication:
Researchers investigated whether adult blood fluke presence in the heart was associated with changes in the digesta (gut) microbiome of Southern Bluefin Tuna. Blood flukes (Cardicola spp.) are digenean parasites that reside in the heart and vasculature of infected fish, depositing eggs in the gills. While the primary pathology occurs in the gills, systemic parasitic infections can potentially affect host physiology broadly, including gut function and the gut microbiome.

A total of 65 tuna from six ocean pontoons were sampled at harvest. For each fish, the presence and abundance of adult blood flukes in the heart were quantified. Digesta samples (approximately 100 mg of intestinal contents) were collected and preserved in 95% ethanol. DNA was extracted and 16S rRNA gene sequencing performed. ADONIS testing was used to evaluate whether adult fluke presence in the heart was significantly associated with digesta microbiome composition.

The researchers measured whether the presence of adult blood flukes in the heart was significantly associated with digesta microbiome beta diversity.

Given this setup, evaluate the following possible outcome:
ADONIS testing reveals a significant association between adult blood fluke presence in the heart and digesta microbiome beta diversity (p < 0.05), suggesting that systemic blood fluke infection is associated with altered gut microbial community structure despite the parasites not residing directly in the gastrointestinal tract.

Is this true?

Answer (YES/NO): NO